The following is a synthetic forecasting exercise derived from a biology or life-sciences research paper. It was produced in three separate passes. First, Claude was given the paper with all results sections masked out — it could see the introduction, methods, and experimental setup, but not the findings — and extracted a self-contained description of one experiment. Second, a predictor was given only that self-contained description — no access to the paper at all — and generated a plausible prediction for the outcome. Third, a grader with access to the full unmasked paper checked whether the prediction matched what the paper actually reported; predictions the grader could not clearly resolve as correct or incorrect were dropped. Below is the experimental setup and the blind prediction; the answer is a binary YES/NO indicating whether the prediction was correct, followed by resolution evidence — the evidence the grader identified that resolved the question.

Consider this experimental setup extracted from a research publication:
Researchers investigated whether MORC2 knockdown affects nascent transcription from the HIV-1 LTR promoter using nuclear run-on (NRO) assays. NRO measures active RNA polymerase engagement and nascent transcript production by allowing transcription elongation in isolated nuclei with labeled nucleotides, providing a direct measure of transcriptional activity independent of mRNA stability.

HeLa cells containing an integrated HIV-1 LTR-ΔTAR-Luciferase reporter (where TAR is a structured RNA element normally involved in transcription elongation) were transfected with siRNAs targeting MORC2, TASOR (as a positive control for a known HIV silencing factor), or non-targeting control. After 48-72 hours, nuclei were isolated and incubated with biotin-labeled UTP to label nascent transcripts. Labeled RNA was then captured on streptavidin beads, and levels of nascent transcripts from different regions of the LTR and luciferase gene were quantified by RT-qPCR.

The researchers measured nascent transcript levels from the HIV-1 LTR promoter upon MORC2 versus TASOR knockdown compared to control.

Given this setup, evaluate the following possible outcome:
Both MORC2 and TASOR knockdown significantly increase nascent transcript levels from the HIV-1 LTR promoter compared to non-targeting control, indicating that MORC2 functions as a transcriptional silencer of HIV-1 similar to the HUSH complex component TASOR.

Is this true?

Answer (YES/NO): NO